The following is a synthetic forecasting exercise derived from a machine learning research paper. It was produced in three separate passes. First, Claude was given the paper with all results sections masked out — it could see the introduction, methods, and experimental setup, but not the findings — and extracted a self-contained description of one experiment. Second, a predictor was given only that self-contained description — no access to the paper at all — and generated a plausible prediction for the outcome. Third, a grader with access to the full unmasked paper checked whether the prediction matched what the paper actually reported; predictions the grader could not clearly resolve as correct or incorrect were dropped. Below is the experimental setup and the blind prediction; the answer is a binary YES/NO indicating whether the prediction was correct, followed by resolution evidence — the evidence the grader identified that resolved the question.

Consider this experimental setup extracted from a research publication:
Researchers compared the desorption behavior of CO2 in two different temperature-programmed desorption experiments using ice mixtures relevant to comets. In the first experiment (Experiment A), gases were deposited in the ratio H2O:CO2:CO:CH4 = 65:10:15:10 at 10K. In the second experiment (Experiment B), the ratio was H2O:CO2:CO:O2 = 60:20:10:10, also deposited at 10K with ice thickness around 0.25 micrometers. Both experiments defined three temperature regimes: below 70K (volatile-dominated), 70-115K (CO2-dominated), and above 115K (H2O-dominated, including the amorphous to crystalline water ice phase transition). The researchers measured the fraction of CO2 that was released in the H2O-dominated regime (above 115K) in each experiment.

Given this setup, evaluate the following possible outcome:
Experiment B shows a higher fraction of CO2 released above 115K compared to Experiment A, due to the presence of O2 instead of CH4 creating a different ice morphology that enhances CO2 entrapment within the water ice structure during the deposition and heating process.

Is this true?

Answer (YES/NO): YES